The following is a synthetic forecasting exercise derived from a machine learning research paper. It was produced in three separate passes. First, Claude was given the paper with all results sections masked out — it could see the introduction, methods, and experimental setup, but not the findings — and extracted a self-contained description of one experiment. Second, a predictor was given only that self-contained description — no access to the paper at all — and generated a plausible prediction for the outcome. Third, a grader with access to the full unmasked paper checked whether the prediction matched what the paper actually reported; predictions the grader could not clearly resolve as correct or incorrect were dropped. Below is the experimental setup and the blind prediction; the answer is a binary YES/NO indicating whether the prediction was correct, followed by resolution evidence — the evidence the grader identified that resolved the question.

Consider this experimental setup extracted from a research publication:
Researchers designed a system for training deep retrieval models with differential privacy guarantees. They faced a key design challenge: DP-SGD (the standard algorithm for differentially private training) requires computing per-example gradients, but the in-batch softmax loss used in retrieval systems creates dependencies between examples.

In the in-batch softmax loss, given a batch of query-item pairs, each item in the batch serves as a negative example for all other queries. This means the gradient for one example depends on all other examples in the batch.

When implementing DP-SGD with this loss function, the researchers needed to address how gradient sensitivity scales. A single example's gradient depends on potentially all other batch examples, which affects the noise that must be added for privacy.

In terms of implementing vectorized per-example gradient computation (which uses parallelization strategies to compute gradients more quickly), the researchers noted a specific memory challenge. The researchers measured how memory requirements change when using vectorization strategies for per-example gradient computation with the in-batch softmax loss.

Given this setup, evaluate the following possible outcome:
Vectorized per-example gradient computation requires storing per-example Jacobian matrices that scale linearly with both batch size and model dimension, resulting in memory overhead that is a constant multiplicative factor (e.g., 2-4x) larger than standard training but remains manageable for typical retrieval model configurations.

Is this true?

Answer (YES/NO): NO